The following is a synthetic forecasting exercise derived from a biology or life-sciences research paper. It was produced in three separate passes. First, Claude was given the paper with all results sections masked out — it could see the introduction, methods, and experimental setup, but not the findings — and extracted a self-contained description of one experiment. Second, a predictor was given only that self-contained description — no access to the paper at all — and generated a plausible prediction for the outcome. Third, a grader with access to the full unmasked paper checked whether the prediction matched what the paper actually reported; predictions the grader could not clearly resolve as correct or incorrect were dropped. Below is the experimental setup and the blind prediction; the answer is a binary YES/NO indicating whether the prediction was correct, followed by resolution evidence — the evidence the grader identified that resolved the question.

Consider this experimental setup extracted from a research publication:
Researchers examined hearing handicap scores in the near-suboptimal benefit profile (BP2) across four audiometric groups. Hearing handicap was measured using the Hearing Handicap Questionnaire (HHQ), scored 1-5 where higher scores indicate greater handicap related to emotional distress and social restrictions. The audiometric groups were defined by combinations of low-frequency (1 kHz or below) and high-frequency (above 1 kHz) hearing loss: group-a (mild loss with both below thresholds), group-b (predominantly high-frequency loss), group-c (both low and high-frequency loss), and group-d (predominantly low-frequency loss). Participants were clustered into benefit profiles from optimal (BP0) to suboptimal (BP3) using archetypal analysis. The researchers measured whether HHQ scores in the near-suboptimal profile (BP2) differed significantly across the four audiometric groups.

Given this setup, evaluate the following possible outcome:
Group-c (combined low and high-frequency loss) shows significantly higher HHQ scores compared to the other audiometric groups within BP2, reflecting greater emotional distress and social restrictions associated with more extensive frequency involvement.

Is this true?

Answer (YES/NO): NO